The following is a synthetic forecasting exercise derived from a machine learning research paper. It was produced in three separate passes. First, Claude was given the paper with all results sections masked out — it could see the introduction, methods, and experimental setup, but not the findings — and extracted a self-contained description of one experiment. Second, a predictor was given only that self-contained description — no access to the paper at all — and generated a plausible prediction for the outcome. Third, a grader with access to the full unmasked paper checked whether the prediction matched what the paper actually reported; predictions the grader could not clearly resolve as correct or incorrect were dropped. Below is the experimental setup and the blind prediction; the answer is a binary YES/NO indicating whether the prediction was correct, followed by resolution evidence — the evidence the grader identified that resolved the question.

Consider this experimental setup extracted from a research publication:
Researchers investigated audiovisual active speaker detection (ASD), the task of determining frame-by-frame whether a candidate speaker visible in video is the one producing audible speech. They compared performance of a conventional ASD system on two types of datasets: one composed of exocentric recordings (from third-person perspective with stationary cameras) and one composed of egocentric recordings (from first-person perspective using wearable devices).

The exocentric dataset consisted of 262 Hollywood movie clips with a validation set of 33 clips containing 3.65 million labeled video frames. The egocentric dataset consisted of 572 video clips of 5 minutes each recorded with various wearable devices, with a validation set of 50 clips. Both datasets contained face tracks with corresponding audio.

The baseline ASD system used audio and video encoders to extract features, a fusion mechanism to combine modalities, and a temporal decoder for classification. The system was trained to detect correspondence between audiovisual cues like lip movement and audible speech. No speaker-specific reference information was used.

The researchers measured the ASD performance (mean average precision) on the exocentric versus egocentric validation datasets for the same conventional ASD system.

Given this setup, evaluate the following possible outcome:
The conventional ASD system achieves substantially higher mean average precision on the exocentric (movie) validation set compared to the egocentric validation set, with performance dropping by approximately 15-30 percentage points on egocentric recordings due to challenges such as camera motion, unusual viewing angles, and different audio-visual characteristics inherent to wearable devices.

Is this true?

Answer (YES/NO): NO